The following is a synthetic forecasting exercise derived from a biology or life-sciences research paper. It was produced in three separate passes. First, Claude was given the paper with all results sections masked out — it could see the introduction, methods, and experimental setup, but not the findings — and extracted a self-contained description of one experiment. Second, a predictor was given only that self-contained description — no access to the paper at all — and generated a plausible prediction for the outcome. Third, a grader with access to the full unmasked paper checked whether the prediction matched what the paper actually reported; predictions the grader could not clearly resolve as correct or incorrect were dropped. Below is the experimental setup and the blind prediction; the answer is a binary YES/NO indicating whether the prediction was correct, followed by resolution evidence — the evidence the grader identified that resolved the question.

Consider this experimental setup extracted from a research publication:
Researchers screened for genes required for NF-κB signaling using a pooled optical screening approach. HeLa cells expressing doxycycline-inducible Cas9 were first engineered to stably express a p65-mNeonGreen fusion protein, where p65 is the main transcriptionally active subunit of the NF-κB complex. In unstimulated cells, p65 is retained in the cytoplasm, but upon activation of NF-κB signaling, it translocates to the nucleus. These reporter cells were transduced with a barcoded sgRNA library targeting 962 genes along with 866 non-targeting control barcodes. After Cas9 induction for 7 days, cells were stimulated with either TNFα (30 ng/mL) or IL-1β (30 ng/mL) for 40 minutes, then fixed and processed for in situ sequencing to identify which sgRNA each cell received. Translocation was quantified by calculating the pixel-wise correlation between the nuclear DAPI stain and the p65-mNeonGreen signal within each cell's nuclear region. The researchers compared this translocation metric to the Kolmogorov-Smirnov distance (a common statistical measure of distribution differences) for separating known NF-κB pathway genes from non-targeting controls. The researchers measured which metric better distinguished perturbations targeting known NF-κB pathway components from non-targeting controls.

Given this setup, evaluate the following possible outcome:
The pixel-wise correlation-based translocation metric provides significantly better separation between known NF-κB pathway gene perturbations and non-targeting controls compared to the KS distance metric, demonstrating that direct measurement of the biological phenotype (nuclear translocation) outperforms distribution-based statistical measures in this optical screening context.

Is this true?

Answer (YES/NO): YES